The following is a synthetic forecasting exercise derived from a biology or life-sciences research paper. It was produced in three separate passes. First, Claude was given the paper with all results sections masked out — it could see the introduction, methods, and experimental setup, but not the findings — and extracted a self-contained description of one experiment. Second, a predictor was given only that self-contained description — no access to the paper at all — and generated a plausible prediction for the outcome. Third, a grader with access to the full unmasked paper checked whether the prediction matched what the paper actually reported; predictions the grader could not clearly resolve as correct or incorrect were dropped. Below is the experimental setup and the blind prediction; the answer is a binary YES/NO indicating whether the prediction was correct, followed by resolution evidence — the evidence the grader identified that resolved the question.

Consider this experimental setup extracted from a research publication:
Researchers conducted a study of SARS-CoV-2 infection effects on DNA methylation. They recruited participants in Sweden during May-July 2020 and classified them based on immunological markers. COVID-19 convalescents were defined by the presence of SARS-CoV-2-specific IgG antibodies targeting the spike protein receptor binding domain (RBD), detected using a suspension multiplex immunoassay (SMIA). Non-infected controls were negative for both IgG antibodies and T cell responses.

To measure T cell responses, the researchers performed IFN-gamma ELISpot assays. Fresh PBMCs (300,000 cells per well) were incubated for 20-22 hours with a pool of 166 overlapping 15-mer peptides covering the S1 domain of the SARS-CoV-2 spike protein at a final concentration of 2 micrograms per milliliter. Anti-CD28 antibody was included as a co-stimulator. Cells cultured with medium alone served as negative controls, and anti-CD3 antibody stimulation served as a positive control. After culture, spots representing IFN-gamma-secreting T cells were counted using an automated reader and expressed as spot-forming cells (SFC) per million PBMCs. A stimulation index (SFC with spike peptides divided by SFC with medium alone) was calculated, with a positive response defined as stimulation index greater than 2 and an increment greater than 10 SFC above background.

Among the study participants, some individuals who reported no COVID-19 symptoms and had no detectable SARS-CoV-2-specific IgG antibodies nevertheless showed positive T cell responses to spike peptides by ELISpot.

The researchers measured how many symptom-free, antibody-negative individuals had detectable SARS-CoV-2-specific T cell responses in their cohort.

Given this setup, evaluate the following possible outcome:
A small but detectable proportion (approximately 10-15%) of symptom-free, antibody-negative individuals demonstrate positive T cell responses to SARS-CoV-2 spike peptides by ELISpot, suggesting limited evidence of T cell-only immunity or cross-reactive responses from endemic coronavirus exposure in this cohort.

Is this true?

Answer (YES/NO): NO